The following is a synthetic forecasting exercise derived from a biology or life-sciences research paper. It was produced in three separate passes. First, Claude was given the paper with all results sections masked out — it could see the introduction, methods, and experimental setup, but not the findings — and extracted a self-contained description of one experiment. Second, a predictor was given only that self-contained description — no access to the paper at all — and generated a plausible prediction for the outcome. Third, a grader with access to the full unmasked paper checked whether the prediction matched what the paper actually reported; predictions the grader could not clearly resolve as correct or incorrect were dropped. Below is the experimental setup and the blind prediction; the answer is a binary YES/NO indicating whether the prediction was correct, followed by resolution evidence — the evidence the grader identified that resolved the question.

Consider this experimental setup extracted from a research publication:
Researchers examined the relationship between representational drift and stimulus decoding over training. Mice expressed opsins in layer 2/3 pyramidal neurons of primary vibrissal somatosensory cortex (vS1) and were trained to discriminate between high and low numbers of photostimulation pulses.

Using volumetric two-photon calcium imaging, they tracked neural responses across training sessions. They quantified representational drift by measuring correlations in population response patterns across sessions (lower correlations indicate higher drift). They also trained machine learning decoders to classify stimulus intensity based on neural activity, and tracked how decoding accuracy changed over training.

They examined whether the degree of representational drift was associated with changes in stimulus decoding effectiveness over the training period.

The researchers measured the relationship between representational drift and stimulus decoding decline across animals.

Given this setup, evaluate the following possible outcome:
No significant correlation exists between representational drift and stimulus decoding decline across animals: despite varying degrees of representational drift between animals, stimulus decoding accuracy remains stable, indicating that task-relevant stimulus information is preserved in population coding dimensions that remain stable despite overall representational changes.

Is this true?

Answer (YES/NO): NO